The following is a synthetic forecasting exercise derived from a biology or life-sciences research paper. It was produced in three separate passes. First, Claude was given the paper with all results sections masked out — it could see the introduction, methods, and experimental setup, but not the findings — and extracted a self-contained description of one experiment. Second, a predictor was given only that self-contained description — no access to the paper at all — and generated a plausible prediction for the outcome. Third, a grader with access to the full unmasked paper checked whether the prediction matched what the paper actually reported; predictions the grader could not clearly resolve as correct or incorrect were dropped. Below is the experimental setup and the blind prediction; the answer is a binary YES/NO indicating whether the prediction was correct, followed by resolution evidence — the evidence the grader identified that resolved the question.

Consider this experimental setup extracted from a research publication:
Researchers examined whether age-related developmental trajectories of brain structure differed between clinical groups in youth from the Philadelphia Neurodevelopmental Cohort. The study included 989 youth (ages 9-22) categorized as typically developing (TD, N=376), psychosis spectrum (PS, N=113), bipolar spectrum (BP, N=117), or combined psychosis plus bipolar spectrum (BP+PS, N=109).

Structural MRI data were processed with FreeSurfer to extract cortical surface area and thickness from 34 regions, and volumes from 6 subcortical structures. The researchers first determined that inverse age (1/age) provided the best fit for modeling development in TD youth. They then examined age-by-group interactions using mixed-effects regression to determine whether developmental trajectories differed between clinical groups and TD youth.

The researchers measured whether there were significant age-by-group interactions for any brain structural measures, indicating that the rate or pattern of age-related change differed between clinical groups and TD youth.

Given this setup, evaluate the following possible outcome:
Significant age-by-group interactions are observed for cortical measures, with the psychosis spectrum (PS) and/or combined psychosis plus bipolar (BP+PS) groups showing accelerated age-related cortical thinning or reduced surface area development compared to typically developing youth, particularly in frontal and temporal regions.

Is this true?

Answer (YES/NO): NO